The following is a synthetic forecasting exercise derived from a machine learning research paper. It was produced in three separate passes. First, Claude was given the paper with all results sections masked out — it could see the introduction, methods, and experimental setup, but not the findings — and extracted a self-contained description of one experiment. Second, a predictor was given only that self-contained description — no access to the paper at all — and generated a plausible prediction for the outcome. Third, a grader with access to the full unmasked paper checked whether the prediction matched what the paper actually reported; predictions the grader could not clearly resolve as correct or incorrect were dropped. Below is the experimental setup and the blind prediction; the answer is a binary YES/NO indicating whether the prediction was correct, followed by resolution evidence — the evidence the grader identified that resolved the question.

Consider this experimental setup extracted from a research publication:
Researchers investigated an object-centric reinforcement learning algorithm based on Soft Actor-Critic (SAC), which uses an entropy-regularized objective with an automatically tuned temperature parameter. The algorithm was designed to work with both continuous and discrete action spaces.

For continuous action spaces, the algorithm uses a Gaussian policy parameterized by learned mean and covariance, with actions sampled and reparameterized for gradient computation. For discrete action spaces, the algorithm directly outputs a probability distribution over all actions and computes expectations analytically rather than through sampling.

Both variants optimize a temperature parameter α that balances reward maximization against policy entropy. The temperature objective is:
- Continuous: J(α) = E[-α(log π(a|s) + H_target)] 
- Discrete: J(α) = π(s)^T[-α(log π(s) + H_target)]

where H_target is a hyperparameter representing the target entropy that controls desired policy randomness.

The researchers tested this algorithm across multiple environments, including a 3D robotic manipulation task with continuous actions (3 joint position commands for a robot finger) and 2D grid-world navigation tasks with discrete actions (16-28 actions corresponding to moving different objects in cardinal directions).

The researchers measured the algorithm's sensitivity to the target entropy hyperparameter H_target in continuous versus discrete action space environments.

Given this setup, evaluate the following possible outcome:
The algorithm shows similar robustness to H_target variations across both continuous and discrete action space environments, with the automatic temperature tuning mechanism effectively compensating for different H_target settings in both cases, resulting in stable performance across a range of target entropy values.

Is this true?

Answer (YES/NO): NO